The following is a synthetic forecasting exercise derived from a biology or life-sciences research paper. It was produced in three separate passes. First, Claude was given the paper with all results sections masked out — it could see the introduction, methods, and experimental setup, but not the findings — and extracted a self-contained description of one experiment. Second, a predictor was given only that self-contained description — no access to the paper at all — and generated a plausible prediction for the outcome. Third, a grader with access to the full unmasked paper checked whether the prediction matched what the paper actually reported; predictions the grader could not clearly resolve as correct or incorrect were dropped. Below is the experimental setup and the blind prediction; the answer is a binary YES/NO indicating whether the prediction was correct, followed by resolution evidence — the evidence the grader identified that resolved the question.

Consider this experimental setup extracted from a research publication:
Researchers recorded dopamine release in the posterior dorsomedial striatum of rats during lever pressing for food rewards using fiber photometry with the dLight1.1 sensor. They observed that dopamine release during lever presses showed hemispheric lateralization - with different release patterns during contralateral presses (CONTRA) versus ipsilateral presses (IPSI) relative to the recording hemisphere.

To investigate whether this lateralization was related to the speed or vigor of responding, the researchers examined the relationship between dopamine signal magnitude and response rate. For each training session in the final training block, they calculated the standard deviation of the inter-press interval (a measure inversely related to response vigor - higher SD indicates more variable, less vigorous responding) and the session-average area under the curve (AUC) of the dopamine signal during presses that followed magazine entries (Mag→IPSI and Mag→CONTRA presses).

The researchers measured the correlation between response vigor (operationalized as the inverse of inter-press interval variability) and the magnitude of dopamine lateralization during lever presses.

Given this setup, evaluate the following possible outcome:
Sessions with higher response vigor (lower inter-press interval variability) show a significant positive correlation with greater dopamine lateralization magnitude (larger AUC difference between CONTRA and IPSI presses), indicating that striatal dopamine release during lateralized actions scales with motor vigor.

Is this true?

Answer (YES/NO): NO